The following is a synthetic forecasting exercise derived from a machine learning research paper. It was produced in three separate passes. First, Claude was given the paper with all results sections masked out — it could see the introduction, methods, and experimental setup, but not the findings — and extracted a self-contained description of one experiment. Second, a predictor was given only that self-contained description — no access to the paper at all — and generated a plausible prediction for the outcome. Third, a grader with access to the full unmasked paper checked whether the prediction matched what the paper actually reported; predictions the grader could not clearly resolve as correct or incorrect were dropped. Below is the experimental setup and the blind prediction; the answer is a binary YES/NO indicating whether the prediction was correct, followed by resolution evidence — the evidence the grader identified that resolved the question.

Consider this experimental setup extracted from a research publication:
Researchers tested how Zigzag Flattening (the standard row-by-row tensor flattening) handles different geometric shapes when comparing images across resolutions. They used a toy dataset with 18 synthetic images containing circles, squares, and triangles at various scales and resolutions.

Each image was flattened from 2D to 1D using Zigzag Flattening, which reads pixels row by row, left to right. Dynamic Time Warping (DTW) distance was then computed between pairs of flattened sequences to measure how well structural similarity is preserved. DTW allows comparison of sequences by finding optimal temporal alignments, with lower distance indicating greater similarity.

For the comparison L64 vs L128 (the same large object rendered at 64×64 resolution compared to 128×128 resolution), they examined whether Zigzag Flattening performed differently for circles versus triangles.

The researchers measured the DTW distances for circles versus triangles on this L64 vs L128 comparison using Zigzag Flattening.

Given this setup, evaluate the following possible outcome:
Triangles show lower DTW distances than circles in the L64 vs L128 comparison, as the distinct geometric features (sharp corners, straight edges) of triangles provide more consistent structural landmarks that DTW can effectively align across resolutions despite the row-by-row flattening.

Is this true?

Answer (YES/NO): NO